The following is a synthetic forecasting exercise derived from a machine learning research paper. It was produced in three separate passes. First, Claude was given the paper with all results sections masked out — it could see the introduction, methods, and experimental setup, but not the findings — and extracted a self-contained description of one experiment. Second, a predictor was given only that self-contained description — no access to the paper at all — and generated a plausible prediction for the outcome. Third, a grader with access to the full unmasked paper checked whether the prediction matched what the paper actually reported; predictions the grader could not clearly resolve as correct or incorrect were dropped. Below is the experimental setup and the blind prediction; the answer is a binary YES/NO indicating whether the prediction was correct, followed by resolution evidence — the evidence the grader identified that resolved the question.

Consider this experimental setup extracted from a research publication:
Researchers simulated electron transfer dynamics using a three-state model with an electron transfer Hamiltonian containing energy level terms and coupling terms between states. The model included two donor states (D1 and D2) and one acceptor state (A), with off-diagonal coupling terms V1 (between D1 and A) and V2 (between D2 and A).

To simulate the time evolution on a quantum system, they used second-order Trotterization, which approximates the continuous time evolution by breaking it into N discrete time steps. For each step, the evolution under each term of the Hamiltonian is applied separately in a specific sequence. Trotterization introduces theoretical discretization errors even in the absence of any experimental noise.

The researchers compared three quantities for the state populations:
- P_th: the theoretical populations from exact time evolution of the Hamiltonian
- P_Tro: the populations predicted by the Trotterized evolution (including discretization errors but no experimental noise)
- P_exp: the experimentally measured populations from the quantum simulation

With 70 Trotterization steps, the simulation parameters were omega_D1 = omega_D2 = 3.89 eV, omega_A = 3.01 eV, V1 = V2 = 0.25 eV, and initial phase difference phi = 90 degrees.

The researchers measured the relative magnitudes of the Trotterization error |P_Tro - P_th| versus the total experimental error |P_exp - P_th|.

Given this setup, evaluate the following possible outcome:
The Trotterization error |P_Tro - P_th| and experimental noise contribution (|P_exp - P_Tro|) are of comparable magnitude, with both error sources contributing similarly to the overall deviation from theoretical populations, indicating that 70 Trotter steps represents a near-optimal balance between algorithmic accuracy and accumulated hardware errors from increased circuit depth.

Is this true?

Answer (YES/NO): NO